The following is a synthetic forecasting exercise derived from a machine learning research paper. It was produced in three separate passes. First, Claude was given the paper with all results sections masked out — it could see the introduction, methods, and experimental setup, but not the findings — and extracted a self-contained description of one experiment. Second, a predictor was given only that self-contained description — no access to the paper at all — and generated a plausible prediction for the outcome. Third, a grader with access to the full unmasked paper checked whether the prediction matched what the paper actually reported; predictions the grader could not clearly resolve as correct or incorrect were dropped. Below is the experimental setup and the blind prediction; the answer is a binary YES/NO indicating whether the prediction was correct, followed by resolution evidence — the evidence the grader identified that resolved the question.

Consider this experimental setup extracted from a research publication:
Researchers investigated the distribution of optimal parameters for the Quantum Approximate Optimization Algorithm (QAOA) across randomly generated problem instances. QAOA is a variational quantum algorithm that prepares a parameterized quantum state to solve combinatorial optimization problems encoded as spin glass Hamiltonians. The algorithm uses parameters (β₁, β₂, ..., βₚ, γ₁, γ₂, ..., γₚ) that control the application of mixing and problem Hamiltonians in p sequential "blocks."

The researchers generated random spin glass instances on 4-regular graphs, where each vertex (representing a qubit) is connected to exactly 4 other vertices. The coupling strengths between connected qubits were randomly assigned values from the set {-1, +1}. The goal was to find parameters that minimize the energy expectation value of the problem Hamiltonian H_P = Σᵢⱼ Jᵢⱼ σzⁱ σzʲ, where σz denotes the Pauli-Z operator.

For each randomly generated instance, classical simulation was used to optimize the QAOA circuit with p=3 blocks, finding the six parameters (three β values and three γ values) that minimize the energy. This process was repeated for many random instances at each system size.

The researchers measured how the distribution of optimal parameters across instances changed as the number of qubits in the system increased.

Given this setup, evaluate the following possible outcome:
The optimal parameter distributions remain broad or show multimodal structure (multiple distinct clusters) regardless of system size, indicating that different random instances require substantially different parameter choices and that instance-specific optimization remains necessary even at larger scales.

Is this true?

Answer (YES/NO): NO